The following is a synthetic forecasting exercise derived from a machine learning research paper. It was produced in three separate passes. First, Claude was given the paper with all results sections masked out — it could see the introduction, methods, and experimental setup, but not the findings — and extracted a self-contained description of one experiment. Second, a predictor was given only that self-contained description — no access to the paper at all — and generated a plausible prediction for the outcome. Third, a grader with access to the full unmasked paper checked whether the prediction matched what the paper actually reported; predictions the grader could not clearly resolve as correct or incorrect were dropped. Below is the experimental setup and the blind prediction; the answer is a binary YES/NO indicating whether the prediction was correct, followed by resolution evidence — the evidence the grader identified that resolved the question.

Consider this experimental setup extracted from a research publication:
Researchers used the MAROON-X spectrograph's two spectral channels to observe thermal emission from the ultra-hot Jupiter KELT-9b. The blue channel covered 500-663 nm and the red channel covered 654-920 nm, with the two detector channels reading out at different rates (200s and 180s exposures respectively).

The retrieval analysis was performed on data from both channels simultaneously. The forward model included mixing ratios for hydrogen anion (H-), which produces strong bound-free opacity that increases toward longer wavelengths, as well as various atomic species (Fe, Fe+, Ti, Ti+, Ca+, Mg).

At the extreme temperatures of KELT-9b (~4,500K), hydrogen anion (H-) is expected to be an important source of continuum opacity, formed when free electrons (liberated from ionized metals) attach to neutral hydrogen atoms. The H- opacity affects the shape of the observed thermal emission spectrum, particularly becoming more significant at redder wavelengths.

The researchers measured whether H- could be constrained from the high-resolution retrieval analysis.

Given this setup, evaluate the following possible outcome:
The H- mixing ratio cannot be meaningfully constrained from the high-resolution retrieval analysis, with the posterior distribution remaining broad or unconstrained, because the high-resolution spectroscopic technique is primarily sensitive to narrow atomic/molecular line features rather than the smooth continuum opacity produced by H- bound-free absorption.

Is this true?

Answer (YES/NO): NO